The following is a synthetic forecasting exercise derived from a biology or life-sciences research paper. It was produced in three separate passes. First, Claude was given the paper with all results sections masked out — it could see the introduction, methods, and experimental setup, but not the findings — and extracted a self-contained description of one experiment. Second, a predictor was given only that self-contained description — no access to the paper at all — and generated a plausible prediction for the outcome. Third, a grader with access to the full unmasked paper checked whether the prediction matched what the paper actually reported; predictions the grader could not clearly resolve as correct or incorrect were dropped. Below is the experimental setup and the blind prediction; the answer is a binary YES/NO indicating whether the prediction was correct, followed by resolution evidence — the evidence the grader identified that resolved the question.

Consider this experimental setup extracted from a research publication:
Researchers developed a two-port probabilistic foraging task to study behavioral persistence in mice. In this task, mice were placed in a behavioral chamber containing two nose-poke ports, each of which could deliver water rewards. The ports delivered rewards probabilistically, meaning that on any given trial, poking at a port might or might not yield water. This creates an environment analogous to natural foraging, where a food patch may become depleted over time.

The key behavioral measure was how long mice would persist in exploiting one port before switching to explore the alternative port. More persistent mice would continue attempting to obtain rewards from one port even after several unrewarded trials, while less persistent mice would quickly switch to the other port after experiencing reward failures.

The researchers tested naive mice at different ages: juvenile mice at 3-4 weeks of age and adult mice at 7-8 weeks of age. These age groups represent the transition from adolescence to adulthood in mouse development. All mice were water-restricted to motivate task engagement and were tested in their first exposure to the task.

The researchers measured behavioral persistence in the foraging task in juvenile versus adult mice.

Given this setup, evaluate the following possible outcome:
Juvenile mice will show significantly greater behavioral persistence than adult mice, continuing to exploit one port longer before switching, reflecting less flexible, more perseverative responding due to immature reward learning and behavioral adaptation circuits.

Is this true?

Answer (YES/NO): NO